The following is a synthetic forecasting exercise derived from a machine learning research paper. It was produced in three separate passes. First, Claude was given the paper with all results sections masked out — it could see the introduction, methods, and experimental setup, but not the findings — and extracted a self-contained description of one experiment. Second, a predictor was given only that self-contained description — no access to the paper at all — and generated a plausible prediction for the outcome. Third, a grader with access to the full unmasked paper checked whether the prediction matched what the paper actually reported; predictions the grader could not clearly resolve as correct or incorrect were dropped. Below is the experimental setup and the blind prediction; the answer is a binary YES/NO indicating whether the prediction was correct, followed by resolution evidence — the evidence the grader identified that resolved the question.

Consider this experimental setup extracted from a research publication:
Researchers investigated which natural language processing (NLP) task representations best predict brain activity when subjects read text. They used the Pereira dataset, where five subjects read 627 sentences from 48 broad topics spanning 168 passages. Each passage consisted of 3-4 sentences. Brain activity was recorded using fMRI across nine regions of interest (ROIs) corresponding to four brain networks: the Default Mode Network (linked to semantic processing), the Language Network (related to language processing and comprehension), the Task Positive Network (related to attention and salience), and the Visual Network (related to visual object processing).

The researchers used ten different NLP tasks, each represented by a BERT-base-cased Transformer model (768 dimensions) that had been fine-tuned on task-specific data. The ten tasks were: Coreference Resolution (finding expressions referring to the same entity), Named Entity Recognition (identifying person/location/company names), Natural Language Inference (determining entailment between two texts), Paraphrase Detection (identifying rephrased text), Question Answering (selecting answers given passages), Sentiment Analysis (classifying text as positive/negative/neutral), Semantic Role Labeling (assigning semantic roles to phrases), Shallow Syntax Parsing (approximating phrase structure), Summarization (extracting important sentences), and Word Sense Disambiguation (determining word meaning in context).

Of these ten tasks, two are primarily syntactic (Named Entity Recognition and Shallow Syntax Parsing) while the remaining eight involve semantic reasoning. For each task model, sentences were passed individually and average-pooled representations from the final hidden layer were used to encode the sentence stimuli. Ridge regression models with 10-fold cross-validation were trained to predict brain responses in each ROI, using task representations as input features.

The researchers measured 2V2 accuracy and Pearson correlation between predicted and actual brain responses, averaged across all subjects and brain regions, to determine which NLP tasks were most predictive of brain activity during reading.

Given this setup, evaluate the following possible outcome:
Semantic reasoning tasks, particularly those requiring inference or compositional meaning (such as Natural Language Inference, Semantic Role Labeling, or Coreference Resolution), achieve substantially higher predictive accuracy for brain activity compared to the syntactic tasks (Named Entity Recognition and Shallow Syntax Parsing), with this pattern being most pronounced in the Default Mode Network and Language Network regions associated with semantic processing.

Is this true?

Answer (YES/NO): NO